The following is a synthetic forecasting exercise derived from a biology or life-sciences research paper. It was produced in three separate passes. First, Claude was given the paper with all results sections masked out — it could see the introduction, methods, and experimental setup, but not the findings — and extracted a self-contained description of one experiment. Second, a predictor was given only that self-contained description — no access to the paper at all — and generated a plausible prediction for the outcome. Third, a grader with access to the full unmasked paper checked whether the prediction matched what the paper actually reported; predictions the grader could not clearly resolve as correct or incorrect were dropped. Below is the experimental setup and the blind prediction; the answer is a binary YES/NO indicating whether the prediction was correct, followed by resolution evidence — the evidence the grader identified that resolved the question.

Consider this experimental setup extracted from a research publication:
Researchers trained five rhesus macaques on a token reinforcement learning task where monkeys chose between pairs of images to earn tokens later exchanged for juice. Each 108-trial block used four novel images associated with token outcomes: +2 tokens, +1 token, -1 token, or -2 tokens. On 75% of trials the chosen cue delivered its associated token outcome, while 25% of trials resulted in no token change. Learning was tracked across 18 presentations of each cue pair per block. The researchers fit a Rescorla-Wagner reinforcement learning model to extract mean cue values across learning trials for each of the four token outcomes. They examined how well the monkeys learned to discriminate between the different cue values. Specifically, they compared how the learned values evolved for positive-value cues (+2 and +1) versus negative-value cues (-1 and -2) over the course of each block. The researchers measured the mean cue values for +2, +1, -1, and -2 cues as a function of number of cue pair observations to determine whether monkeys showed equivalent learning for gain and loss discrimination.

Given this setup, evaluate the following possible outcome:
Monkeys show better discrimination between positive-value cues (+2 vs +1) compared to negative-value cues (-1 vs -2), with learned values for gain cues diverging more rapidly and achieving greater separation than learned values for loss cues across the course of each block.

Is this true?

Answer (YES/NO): YES